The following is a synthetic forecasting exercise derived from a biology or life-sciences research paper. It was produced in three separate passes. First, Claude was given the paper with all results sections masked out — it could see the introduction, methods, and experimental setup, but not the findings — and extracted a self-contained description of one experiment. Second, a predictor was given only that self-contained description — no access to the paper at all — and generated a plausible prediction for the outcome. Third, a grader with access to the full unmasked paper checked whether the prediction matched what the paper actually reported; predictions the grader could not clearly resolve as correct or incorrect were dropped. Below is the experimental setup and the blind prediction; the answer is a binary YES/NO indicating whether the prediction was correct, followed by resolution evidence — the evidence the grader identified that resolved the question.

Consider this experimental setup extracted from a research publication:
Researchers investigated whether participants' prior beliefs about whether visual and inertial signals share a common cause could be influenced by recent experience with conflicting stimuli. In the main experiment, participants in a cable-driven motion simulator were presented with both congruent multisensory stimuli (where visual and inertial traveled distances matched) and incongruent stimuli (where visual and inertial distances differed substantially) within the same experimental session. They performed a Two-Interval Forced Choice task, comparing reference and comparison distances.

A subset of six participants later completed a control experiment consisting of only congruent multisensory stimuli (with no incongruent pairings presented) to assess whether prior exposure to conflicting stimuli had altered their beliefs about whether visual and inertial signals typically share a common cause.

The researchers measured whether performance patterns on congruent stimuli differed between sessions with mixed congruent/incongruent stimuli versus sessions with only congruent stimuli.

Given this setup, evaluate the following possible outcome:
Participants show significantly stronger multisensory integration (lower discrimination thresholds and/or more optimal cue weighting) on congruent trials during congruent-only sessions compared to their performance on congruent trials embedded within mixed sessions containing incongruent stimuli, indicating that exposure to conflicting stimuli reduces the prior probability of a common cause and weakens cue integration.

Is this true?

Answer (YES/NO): NO